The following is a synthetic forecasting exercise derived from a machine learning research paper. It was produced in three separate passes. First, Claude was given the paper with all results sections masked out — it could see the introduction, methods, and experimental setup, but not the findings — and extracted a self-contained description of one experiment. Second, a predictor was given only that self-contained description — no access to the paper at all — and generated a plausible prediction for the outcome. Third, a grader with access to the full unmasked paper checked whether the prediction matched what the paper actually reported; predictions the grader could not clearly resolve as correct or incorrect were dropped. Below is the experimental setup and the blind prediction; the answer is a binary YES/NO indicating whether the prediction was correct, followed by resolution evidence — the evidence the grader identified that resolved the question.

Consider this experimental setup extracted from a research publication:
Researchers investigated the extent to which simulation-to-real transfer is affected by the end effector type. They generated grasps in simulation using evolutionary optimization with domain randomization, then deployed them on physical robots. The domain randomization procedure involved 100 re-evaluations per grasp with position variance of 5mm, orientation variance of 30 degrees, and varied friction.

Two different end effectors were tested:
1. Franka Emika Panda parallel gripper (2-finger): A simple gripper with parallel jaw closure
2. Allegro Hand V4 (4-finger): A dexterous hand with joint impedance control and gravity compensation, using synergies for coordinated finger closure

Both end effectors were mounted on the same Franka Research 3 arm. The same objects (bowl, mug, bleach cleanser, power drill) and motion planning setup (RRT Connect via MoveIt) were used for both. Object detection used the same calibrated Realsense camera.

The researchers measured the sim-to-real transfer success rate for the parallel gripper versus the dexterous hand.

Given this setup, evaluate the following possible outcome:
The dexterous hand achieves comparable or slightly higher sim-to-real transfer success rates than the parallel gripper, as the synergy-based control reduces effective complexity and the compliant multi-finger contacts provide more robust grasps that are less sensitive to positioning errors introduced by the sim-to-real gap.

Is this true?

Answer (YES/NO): NO